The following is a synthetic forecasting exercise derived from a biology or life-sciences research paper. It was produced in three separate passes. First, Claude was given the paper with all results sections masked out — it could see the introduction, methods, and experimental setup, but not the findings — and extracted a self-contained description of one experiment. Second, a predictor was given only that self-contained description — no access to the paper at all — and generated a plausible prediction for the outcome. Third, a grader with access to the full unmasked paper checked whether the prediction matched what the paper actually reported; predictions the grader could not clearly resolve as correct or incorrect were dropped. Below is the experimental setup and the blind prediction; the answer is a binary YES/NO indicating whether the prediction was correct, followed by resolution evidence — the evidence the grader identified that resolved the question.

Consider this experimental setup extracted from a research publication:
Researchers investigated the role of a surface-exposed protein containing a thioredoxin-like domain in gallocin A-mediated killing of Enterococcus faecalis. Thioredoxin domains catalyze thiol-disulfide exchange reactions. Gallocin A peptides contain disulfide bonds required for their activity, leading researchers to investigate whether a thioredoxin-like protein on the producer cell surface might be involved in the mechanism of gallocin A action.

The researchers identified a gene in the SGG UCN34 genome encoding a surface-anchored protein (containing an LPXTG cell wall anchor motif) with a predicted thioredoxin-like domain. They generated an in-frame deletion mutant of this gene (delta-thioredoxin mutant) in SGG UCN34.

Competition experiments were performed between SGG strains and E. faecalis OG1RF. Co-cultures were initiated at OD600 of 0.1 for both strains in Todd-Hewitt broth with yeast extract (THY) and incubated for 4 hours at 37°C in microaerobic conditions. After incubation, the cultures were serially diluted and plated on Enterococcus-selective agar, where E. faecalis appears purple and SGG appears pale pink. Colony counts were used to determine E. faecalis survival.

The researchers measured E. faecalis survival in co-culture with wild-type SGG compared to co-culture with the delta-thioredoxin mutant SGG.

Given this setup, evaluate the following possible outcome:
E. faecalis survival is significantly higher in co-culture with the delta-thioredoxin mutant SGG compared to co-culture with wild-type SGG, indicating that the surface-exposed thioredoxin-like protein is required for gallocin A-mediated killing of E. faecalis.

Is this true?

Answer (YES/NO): YES